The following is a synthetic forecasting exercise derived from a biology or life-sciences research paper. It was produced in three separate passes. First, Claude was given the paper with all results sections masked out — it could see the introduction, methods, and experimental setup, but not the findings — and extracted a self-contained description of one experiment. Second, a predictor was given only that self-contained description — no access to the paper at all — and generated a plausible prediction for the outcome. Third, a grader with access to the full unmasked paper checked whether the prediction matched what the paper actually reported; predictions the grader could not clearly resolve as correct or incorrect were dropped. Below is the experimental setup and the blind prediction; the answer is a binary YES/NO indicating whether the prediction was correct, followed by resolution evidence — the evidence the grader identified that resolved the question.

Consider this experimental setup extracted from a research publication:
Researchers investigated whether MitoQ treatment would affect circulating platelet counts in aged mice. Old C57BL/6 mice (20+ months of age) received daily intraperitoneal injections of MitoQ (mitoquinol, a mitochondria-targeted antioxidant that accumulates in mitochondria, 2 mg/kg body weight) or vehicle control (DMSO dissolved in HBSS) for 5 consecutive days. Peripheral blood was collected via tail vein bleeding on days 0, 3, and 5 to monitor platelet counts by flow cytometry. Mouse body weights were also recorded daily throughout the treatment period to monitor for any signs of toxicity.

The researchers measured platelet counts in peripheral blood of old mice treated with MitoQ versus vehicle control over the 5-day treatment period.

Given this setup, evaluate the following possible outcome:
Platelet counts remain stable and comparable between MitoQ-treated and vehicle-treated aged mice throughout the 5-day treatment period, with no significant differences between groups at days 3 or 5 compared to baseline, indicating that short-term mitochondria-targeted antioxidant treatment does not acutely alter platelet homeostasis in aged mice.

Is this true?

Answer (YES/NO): NO